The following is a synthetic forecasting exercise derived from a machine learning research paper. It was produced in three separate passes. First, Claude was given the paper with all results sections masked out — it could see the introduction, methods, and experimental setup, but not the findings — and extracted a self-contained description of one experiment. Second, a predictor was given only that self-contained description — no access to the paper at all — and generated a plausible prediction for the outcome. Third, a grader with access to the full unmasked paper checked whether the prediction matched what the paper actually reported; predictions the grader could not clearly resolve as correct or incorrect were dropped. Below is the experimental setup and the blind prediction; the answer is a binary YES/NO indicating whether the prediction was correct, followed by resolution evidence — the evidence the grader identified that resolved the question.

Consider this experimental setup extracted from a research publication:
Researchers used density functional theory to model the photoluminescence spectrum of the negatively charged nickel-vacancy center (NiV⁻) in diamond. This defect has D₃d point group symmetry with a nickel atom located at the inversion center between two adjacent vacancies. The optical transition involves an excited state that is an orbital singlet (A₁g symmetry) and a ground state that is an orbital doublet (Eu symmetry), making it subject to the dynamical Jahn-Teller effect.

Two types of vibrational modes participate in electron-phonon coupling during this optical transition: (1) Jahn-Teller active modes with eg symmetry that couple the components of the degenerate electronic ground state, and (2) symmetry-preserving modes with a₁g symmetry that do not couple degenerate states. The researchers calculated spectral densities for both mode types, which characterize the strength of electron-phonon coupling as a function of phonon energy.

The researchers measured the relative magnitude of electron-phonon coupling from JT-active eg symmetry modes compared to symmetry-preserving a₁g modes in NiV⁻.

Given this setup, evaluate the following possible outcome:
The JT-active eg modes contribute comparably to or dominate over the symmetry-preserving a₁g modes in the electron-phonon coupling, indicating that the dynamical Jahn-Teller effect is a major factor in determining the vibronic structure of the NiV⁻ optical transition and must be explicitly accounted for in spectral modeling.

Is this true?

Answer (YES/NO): YES